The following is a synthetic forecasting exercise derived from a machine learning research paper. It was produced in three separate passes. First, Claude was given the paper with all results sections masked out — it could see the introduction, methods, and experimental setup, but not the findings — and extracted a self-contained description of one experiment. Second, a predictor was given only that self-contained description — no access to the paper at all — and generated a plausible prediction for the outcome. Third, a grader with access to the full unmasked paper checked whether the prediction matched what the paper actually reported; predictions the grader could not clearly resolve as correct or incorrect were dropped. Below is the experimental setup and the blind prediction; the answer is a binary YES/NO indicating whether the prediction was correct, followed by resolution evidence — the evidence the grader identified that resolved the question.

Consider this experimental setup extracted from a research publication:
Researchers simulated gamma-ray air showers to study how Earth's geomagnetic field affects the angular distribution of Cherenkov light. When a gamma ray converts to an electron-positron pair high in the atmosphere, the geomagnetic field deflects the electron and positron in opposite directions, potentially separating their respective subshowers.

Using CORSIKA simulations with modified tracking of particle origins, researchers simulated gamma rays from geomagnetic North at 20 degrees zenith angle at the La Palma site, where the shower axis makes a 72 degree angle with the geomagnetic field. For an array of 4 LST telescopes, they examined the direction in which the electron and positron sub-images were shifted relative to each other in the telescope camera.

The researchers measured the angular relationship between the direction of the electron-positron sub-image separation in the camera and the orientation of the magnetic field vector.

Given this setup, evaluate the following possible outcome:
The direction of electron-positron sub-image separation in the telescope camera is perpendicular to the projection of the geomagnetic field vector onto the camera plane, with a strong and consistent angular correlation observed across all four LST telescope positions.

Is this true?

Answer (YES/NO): YES